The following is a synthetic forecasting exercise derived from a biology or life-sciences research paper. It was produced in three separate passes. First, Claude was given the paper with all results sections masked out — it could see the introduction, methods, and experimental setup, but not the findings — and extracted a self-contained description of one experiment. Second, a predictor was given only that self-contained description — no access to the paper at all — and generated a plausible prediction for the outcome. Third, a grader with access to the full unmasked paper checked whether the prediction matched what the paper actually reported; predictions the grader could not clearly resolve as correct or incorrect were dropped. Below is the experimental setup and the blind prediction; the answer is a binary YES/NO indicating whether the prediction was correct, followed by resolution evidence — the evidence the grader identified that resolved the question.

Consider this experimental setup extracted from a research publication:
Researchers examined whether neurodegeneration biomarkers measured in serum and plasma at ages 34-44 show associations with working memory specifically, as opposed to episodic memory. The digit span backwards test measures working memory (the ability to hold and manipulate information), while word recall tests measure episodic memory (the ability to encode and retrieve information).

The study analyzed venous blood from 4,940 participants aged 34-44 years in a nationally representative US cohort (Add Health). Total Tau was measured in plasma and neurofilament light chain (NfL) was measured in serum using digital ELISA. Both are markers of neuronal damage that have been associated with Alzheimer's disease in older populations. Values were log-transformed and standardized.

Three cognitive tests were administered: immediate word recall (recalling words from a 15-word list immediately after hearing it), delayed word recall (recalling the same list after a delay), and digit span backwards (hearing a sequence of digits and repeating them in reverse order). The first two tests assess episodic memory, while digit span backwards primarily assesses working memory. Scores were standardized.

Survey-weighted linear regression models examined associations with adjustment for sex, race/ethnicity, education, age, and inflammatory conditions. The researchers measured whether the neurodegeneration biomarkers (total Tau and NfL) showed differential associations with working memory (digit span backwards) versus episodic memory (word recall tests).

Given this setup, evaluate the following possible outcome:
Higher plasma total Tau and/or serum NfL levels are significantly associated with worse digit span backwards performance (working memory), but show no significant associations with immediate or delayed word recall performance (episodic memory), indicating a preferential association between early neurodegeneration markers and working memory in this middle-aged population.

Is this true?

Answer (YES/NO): NO